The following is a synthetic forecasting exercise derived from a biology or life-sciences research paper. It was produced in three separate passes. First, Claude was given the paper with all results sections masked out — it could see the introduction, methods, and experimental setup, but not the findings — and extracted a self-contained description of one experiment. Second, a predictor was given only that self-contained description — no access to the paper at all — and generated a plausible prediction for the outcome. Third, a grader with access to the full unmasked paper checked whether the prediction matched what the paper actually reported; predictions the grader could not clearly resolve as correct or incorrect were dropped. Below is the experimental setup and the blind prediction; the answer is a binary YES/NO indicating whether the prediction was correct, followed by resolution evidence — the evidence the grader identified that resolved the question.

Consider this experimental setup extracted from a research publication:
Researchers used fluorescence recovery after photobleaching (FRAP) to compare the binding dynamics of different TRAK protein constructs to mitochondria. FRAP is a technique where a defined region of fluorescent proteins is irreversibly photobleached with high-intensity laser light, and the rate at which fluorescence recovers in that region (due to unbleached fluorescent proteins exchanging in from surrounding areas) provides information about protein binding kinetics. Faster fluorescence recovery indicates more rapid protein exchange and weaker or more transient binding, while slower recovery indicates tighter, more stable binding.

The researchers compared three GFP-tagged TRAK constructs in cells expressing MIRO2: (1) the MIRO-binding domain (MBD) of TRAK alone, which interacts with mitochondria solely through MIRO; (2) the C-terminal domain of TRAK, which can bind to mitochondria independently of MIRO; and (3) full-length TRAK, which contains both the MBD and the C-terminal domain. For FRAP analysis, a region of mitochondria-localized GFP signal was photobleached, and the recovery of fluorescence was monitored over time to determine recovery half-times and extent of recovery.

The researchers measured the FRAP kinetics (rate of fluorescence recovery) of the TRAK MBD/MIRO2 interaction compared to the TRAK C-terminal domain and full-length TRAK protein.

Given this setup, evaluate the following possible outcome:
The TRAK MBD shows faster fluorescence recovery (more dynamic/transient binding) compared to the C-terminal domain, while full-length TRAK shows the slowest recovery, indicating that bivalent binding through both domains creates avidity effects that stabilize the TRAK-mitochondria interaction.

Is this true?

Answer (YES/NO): NO